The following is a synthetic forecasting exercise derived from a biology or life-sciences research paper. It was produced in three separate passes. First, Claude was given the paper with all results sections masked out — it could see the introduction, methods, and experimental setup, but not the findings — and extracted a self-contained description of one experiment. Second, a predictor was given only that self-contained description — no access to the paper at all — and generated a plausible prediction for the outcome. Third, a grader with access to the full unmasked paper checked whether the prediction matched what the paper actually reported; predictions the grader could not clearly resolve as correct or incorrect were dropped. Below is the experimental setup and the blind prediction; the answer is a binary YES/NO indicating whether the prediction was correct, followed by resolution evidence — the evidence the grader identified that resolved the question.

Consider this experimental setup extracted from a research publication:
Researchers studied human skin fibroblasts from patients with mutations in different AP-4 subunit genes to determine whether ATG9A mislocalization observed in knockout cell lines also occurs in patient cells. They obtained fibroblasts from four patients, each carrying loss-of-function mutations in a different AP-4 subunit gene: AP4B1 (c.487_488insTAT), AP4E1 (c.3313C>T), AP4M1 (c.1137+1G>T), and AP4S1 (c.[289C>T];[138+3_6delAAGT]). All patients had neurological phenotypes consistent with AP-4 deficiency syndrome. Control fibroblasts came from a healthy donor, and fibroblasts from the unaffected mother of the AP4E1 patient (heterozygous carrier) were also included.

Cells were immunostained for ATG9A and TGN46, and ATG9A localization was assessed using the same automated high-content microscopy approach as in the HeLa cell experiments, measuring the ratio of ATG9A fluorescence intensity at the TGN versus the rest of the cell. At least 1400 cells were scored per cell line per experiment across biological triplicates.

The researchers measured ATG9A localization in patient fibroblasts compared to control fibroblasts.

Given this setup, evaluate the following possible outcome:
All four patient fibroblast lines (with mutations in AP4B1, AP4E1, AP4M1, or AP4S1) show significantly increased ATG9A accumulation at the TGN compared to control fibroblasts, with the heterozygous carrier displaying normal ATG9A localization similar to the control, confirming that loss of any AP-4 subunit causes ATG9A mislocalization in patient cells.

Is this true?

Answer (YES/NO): YES